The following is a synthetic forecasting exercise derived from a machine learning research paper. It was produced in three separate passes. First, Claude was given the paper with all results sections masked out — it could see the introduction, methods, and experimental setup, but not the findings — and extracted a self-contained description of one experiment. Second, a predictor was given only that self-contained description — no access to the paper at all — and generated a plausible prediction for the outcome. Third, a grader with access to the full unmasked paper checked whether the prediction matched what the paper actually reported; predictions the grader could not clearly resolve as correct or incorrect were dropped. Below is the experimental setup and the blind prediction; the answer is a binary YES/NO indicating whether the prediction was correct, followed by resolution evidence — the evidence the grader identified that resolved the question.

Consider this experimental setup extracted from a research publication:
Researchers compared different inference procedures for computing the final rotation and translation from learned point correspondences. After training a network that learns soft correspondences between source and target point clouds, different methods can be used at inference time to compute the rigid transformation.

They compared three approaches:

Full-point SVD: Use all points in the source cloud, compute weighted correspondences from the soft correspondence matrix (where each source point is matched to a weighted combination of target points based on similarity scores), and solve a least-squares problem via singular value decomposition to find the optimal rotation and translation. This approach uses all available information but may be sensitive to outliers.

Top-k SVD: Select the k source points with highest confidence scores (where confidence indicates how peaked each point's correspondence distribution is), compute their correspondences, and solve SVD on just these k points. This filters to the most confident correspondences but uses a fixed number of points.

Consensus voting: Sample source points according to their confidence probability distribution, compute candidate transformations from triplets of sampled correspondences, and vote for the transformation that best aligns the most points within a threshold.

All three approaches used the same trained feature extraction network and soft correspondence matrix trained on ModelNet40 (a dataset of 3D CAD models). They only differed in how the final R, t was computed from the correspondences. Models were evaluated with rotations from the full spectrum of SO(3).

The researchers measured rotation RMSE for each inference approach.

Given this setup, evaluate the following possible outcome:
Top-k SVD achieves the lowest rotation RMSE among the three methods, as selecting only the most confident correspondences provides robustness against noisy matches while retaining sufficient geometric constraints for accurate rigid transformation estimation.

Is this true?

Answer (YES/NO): NO